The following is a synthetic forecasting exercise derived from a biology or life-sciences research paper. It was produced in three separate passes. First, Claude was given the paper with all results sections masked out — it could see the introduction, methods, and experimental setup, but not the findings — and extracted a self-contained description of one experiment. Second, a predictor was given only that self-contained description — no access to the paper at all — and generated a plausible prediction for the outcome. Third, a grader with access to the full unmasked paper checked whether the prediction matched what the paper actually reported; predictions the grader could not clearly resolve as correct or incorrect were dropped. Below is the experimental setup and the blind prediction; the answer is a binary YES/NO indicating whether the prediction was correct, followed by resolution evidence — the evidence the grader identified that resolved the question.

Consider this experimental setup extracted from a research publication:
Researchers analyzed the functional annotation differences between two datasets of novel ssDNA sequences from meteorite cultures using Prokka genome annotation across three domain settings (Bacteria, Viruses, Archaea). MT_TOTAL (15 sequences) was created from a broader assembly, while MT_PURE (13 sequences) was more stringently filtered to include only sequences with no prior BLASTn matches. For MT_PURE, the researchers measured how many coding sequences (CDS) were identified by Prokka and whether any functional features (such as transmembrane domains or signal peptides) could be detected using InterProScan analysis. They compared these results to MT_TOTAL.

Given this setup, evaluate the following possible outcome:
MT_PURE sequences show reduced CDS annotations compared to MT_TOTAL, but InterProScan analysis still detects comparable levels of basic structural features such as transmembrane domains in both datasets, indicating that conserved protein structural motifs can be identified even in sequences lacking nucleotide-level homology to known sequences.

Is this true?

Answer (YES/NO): NO